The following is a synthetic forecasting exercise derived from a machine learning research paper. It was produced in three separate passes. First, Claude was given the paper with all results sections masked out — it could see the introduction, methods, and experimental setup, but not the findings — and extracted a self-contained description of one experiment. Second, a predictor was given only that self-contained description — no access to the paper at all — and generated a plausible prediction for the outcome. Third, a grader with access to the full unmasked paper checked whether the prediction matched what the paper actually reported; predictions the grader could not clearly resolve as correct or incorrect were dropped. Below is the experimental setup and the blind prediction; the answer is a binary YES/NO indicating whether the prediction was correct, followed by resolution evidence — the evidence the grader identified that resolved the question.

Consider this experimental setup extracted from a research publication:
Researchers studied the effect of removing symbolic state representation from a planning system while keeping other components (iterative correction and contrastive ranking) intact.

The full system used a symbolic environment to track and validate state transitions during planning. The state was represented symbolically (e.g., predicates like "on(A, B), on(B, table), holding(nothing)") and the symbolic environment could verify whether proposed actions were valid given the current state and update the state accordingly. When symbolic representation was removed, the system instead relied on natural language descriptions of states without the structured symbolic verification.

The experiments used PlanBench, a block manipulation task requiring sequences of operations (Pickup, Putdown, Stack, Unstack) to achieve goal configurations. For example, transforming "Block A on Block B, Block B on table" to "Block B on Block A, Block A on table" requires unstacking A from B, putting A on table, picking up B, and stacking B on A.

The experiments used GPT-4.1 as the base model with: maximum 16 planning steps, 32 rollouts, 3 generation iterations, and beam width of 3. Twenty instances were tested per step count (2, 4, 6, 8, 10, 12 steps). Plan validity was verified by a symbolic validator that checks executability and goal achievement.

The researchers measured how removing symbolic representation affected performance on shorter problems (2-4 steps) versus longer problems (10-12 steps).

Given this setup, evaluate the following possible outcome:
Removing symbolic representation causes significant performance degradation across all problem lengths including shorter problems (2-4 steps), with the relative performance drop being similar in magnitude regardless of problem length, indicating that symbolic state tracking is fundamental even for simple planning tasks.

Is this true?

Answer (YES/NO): NO